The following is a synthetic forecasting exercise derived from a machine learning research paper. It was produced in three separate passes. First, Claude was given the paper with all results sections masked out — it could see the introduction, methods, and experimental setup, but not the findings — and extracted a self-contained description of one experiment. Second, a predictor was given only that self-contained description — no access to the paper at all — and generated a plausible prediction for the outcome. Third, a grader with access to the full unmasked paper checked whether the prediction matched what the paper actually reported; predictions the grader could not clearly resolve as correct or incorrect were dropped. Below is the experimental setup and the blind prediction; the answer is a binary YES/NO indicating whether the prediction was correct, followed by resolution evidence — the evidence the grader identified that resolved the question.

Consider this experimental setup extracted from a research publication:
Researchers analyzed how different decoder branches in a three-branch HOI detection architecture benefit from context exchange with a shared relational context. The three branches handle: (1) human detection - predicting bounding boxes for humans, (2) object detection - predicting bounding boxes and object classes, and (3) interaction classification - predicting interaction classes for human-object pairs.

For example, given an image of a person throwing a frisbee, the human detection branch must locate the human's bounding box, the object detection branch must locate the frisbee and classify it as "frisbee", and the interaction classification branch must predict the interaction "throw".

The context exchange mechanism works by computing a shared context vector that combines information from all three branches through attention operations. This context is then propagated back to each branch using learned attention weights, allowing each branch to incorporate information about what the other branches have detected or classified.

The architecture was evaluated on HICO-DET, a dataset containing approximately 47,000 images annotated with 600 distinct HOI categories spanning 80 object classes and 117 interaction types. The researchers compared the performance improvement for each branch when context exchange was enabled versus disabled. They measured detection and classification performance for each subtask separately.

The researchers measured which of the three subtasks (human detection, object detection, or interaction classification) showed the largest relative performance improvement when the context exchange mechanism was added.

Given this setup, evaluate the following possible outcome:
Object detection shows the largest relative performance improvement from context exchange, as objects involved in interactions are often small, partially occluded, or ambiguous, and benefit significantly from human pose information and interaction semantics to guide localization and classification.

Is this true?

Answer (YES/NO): NO